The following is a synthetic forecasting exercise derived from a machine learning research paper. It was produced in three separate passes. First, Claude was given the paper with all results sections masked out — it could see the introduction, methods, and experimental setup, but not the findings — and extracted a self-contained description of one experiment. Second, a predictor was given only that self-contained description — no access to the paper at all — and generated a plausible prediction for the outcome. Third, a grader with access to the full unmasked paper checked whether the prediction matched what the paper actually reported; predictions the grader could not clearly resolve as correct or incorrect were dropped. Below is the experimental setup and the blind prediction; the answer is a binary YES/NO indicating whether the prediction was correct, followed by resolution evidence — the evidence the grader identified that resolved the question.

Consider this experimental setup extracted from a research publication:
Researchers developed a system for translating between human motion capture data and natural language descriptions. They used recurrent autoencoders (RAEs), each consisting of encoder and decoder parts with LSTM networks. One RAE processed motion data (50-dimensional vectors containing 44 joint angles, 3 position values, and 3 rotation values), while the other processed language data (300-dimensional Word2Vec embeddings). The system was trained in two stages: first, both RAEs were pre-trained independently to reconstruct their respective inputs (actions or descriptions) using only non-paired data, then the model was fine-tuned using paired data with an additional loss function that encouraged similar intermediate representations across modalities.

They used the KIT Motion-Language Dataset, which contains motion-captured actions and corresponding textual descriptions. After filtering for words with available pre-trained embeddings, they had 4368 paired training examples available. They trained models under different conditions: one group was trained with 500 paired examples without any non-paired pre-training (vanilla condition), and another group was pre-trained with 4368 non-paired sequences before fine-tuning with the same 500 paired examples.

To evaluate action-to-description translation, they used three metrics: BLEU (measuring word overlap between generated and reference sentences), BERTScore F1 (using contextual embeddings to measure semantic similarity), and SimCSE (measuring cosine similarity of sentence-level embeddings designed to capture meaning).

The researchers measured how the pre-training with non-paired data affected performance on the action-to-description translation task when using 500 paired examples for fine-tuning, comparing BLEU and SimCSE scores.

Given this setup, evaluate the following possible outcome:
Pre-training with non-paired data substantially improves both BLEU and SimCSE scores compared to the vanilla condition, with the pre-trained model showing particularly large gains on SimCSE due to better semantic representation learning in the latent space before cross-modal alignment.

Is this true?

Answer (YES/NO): NO